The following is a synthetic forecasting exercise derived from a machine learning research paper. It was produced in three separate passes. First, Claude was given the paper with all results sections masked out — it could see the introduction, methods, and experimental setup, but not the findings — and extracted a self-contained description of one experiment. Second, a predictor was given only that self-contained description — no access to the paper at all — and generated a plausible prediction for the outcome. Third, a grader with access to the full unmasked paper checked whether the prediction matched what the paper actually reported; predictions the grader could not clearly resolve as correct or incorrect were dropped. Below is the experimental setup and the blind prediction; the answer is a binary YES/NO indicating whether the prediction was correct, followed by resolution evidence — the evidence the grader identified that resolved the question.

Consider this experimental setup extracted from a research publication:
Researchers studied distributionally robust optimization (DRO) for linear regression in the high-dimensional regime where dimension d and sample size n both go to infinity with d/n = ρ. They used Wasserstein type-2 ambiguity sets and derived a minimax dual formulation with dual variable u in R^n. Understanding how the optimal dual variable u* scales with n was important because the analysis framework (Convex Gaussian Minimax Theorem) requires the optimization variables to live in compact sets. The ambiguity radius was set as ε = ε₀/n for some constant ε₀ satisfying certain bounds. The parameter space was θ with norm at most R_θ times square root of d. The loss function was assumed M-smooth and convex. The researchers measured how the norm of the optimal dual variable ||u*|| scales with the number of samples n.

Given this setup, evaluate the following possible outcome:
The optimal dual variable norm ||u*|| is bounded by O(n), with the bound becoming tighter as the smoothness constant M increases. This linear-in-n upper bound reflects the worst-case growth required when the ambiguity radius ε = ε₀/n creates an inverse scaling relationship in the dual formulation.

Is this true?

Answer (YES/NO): NO